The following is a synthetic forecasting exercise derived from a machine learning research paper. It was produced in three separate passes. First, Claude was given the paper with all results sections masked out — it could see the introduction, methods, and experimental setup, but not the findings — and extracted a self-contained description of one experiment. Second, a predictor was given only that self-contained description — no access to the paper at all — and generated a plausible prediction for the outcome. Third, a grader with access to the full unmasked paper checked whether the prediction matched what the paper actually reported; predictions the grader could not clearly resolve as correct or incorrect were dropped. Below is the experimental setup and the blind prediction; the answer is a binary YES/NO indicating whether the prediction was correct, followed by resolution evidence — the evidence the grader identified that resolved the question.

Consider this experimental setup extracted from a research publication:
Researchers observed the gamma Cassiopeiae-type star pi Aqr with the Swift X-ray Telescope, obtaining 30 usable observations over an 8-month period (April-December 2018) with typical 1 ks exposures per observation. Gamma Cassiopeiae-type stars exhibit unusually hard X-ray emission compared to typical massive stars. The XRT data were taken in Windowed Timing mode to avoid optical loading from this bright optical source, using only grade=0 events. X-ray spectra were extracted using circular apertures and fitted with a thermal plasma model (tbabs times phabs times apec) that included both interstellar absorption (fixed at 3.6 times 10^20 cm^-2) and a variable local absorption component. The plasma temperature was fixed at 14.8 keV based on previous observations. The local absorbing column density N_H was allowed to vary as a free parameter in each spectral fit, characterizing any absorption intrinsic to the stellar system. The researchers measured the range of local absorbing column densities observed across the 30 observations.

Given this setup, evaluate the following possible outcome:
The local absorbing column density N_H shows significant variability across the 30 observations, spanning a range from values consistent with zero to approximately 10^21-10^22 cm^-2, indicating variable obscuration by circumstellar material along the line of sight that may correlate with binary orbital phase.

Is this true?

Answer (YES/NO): NO